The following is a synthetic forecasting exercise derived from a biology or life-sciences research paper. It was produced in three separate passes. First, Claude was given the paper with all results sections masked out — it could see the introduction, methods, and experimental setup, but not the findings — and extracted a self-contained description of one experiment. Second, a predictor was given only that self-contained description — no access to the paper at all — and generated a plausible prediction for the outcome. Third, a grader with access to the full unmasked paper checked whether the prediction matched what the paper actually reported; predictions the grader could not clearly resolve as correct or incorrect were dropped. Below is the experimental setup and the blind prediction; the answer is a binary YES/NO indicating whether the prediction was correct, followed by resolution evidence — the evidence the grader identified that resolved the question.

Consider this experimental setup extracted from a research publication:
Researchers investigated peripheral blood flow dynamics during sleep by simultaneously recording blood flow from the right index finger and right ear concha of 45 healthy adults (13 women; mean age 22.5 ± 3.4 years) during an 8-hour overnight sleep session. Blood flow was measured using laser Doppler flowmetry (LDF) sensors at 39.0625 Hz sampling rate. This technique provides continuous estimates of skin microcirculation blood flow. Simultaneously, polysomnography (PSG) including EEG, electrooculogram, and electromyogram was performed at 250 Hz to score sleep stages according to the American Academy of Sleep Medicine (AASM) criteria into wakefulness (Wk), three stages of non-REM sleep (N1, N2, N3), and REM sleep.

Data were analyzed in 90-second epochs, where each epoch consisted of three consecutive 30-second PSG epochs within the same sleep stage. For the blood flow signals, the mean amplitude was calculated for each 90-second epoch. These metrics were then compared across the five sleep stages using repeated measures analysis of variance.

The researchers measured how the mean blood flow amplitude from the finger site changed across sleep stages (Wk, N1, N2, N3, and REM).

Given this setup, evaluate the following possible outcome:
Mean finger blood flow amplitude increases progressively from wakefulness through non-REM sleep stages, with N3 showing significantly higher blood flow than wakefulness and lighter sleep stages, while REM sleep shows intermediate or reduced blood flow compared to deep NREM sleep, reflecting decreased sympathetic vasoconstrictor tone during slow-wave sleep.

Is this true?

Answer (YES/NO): NO